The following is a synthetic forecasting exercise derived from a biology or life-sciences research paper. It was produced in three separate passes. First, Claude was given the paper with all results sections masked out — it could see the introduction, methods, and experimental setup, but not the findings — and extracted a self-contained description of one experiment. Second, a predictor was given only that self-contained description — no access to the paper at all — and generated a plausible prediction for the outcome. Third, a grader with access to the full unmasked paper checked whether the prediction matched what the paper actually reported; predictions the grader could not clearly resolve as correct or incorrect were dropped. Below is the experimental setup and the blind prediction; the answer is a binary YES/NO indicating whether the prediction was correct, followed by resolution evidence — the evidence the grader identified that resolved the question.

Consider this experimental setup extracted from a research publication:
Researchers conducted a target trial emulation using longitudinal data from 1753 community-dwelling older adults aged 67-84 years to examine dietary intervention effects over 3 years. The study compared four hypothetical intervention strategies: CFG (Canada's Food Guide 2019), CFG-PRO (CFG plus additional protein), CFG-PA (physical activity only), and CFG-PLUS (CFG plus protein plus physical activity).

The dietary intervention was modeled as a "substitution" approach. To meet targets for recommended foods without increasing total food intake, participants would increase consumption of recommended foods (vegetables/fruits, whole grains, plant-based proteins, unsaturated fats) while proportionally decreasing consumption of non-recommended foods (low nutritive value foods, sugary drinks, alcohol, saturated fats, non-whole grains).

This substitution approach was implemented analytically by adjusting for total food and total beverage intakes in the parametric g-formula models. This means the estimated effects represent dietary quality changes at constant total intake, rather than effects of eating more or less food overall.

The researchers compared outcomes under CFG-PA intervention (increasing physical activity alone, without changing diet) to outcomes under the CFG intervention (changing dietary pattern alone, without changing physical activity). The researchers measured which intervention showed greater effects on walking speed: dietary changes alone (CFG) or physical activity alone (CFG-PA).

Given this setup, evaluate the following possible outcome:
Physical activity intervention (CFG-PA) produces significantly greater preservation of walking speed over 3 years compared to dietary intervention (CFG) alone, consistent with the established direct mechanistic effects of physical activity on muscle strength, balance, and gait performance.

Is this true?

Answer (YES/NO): NO